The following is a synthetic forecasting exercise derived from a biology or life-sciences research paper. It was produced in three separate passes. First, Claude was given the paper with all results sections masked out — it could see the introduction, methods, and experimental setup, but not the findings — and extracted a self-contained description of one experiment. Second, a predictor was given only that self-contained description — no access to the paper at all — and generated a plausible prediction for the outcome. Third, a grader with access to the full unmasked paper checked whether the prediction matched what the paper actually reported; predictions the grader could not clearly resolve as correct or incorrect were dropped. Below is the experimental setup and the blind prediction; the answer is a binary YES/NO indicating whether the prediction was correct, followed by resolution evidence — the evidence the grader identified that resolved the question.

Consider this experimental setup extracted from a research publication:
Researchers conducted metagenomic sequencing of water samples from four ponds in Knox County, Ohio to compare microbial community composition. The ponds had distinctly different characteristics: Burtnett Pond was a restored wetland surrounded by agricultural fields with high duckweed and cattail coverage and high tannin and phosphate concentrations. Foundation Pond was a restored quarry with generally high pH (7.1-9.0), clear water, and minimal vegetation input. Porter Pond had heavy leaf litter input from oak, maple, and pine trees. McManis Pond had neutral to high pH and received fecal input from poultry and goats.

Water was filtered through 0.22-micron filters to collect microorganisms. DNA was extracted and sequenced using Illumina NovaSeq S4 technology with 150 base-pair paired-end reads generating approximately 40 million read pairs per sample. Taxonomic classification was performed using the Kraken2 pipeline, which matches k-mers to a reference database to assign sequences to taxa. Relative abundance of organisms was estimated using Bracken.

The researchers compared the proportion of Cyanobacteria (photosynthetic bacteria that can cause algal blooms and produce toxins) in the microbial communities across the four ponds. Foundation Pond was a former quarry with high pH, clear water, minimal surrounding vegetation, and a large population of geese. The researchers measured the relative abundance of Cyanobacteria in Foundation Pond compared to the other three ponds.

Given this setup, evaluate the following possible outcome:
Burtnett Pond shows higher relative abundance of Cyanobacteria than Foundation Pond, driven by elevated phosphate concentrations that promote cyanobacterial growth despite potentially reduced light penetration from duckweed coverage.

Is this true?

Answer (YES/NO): NO